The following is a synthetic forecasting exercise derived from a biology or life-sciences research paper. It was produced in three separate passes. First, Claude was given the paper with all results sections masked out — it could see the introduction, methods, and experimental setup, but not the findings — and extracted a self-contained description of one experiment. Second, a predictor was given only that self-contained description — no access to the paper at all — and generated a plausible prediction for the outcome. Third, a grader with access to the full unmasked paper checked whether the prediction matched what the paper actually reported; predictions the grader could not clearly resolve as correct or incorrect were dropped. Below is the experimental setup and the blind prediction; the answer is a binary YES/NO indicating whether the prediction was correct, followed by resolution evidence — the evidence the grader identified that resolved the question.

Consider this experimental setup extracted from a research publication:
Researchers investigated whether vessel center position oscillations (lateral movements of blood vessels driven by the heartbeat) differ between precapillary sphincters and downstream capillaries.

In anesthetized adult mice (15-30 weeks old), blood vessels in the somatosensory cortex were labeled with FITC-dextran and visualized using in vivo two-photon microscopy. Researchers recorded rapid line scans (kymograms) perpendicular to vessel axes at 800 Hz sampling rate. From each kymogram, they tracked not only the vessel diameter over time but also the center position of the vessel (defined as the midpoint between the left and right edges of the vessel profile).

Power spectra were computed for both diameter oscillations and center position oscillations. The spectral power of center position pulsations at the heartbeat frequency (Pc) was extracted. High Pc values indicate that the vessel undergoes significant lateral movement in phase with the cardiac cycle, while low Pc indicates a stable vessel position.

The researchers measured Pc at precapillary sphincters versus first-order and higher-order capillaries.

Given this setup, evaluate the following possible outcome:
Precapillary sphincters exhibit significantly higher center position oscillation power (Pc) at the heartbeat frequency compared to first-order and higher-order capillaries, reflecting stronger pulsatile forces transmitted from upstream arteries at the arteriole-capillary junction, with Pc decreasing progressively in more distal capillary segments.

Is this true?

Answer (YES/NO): NO